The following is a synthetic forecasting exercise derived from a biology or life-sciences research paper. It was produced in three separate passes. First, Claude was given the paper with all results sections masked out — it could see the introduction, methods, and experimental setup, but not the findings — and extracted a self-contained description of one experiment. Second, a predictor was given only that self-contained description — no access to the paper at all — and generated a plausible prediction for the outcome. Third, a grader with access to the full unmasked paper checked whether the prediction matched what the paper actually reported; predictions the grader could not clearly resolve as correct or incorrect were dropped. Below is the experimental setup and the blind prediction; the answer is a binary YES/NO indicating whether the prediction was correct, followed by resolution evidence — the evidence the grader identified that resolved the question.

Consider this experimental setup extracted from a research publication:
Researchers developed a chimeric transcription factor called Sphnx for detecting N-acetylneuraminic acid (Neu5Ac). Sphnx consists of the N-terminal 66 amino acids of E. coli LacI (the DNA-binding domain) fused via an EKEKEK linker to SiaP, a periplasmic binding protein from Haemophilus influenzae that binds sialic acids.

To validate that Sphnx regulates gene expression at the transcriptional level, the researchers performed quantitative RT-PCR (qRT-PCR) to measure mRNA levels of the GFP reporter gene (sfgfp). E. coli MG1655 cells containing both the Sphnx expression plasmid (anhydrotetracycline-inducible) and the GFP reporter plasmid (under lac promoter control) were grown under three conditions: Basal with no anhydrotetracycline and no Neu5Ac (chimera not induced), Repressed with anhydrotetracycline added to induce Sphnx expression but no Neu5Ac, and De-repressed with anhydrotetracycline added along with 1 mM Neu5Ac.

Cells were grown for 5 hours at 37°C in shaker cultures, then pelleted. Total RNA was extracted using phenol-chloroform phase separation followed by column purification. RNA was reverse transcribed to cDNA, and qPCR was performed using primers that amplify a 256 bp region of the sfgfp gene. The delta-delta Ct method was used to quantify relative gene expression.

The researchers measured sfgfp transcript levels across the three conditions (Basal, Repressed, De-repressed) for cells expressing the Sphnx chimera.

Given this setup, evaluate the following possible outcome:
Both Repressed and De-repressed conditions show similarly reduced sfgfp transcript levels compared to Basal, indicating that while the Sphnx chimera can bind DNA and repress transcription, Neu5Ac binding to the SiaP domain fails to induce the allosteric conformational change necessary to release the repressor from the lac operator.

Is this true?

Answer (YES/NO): NO